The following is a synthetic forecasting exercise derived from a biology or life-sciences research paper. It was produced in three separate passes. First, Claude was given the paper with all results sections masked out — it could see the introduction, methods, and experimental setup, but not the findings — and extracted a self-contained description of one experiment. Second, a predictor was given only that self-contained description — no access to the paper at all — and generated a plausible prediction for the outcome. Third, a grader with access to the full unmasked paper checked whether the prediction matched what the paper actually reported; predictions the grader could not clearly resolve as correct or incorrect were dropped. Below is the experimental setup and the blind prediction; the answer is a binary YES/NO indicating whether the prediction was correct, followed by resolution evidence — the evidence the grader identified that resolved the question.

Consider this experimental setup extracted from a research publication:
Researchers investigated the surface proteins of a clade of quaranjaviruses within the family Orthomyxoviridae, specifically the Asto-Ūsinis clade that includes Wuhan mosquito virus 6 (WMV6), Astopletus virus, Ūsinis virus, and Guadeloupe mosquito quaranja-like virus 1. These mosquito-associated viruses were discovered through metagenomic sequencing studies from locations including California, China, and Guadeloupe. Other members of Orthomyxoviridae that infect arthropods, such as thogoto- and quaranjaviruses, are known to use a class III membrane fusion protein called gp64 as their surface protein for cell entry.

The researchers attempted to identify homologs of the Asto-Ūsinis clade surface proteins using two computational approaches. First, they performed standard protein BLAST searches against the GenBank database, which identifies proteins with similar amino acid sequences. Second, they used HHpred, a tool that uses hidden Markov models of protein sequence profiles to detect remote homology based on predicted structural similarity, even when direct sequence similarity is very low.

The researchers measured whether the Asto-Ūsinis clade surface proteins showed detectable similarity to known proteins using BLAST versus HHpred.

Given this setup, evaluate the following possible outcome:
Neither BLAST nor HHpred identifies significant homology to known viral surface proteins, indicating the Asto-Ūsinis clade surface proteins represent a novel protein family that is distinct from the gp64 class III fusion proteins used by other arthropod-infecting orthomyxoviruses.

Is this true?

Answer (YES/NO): NO